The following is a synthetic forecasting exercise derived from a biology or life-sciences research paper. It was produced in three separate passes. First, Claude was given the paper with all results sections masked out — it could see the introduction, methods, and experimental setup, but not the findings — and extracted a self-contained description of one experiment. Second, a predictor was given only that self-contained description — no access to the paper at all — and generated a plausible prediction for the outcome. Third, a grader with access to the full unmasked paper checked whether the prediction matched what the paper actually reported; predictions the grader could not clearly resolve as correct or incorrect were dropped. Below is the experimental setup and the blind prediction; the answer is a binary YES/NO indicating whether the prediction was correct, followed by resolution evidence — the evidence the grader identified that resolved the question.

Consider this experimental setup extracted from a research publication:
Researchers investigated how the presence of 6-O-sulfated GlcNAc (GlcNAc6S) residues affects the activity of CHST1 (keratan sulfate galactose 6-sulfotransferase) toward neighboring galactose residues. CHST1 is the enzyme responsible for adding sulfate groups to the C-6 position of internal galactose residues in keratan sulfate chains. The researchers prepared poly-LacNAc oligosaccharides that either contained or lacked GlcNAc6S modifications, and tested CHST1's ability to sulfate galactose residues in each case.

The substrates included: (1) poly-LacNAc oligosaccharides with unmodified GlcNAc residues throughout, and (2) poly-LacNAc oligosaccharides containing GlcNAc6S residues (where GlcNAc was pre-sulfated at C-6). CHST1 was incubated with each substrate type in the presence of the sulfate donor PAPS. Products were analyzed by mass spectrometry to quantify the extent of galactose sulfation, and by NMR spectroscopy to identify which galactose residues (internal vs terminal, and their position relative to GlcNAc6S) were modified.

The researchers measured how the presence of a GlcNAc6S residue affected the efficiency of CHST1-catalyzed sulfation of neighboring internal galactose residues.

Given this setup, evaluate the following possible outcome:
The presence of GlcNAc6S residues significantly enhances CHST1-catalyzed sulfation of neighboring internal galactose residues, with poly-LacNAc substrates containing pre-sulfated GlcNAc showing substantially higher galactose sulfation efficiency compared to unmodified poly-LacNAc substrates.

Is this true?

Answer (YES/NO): YES